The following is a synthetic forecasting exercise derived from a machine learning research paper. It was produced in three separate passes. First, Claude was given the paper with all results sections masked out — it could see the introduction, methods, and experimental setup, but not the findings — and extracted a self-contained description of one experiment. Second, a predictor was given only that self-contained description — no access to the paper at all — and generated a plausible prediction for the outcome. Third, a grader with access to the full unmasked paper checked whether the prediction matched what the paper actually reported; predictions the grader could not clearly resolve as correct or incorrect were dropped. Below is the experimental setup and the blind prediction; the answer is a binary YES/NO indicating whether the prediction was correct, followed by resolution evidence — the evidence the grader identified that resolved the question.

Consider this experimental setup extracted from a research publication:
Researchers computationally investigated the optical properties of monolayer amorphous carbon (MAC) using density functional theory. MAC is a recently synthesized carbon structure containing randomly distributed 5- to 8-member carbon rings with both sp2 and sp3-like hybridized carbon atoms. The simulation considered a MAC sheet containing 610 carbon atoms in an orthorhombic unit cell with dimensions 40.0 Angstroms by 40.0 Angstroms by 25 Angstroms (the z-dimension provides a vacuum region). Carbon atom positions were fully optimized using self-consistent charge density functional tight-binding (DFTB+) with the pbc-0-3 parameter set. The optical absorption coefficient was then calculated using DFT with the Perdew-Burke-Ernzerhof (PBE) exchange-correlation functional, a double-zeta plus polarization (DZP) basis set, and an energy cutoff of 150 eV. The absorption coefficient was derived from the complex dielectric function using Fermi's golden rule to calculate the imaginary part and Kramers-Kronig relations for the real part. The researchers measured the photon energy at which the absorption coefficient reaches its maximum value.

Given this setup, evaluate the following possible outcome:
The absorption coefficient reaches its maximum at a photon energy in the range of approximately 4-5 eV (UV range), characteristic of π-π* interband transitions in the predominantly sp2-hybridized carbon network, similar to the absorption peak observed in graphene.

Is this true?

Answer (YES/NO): NO